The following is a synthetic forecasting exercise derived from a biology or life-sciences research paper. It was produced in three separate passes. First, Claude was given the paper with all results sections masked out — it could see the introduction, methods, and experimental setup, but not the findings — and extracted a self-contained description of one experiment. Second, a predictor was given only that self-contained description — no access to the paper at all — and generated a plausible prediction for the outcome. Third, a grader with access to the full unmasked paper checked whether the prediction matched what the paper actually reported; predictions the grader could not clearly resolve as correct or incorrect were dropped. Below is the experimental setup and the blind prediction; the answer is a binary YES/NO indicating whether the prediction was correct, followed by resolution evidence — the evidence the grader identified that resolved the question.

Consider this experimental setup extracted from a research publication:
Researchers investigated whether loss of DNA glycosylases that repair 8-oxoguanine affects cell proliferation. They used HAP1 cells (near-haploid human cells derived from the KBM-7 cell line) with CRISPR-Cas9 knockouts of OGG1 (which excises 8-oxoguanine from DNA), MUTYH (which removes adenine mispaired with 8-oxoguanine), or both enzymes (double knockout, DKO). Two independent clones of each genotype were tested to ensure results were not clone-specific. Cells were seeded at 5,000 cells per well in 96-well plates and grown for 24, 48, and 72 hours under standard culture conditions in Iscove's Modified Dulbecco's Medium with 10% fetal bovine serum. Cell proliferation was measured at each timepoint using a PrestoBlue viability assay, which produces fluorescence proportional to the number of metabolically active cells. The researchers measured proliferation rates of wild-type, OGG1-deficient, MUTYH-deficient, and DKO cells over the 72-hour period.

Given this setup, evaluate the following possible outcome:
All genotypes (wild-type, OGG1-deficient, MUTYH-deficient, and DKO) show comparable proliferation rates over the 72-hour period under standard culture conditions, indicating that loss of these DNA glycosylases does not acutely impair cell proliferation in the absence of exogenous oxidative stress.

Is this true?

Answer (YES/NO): NO